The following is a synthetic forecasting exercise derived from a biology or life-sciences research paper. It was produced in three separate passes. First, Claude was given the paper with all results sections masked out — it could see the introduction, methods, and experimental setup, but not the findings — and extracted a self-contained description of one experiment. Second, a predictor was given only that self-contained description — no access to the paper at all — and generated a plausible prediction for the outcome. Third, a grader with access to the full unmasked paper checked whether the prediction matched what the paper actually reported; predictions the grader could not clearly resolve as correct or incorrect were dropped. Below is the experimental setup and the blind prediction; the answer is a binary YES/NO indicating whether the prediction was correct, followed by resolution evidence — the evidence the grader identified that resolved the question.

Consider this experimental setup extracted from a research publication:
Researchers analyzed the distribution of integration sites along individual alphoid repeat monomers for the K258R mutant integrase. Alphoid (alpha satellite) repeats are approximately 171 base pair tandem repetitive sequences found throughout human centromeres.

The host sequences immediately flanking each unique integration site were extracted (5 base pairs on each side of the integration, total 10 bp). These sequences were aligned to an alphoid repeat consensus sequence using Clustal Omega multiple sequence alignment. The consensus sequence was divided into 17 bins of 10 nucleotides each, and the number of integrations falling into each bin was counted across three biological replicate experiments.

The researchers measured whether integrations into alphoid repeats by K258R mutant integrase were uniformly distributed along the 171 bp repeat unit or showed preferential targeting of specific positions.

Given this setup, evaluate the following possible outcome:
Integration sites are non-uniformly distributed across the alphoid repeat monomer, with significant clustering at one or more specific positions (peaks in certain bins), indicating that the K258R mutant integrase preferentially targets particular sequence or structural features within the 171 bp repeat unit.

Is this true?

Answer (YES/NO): YES